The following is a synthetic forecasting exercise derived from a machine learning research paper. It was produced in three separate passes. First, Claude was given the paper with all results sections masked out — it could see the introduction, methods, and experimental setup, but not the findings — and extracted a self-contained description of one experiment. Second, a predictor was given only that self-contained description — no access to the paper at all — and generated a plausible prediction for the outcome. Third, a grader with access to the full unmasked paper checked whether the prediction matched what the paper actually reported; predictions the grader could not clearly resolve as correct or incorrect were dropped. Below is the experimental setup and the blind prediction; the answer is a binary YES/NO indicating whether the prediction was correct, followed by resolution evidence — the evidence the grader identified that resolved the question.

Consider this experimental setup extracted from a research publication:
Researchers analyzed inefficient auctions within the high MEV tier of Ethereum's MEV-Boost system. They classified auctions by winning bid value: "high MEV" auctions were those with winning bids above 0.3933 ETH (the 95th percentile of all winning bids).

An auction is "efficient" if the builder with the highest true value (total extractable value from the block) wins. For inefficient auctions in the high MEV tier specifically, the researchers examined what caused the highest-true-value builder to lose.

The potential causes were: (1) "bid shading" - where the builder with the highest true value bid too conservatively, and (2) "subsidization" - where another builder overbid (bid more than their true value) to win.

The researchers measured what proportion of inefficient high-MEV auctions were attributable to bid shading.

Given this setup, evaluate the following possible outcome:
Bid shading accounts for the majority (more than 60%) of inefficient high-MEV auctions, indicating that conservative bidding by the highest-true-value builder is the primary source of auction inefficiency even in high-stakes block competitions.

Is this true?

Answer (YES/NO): YES